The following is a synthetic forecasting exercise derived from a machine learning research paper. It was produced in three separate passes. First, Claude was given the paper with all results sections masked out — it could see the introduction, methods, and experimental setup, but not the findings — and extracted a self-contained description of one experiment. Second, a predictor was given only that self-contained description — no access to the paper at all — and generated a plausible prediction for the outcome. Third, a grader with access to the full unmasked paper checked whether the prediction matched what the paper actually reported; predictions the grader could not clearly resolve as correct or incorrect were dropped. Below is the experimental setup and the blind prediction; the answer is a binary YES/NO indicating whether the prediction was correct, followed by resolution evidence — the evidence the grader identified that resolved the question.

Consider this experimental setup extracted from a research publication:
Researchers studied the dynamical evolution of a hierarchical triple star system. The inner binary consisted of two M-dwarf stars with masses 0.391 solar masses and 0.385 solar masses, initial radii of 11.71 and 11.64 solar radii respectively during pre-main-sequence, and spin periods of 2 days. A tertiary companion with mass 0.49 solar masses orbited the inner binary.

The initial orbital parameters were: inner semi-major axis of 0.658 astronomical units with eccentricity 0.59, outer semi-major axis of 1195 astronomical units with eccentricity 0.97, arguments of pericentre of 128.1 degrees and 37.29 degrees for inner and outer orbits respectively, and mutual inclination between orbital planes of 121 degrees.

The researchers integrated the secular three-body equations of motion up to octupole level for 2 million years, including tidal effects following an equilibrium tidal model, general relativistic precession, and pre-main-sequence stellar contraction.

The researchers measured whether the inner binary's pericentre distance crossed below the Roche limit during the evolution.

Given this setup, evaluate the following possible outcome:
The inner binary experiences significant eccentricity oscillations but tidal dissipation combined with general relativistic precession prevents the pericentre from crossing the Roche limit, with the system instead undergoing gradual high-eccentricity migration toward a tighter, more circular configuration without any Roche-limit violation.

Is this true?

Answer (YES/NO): NO